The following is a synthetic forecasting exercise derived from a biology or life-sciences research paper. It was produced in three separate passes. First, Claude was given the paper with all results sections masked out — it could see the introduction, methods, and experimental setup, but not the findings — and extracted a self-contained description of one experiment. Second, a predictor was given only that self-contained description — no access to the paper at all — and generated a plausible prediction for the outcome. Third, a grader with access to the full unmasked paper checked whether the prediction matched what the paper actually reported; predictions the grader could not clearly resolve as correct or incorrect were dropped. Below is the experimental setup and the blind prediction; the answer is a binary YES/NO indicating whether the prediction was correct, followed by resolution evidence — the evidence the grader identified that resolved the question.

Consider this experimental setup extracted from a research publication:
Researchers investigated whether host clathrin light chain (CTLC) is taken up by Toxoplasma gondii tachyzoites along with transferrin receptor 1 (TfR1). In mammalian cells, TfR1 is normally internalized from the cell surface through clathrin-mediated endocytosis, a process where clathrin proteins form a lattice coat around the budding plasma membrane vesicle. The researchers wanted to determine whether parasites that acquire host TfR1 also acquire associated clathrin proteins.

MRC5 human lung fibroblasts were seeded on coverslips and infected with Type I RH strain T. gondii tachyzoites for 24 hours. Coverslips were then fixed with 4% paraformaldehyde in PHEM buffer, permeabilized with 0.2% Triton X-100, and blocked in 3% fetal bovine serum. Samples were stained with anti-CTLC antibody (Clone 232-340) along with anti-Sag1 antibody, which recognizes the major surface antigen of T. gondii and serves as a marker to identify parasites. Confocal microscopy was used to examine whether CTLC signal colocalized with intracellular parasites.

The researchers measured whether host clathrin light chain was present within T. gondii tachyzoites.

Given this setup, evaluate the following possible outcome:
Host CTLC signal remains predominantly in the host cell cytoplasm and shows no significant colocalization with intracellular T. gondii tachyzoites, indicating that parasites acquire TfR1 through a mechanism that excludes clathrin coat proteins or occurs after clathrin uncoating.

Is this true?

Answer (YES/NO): NO